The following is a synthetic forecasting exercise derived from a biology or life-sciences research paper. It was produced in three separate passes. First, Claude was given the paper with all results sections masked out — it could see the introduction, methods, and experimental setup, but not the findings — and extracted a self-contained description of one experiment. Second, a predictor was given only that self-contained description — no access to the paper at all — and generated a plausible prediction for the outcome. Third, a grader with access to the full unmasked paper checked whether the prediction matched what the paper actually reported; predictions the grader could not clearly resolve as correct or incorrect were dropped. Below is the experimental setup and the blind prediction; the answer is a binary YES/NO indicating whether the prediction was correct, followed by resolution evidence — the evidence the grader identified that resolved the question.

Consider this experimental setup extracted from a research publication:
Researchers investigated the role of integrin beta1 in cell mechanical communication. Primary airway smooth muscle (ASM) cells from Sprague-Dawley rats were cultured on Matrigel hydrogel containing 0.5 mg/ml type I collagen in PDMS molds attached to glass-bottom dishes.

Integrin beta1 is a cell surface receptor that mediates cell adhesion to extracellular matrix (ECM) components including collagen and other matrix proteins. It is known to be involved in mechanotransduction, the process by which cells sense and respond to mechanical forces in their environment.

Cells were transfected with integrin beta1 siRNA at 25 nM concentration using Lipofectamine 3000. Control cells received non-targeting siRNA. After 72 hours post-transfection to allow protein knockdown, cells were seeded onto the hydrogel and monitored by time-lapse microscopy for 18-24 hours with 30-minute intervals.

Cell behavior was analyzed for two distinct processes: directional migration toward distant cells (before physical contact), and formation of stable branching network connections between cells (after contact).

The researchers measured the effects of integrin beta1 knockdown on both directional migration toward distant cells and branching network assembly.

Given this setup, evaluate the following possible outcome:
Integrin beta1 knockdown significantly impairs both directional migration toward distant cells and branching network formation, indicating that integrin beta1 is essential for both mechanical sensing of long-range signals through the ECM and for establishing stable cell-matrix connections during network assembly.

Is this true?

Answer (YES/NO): YES